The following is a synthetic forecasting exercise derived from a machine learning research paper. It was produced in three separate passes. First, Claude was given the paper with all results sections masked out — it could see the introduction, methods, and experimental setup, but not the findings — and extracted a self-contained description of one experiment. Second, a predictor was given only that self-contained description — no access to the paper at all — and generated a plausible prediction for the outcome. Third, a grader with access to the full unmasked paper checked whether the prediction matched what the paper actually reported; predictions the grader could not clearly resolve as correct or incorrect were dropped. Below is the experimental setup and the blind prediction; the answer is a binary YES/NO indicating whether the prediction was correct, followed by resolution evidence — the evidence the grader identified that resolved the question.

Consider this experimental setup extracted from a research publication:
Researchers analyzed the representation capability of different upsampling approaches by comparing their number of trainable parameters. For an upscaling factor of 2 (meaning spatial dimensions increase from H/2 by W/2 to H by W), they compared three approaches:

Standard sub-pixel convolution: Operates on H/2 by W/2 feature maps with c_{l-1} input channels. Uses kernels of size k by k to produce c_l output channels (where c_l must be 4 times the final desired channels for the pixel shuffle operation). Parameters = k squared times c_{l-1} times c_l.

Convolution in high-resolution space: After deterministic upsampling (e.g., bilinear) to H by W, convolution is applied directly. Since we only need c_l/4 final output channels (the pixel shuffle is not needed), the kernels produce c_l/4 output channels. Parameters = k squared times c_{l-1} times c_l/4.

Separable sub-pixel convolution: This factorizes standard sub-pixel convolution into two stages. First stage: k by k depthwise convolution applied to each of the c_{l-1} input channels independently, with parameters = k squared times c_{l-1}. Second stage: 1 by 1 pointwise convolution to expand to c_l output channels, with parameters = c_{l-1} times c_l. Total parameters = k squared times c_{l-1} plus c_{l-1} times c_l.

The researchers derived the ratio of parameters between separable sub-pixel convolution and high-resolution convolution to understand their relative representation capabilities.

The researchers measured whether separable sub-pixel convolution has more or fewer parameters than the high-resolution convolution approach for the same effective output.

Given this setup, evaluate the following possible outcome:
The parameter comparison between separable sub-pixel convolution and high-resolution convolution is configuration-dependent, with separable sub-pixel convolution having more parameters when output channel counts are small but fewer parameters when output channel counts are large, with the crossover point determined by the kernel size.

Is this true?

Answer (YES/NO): NO